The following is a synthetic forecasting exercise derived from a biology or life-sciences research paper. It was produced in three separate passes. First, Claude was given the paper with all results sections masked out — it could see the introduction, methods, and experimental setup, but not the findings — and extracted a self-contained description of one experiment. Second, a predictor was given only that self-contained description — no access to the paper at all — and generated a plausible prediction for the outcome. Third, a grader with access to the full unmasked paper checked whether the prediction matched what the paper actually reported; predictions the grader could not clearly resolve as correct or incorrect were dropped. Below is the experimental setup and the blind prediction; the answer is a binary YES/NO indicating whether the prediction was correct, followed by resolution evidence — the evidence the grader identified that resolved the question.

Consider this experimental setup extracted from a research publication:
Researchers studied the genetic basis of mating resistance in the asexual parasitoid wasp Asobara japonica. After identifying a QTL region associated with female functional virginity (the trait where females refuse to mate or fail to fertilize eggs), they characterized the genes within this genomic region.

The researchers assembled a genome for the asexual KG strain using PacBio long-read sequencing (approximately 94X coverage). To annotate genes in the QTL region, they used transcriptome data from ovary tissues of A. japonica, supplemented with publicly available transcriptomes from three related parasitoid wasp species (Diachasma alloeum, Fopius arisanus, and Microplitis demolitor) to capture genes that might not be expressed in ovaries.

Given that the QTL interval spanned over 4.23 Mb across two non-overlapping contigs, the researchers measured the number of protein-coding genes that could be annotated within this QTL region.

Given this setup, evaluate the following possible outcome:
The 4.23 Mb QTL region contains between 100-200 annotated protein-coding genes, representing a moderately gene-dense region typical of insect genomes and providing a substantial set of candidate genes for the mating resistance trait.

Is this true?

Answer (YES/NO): YES